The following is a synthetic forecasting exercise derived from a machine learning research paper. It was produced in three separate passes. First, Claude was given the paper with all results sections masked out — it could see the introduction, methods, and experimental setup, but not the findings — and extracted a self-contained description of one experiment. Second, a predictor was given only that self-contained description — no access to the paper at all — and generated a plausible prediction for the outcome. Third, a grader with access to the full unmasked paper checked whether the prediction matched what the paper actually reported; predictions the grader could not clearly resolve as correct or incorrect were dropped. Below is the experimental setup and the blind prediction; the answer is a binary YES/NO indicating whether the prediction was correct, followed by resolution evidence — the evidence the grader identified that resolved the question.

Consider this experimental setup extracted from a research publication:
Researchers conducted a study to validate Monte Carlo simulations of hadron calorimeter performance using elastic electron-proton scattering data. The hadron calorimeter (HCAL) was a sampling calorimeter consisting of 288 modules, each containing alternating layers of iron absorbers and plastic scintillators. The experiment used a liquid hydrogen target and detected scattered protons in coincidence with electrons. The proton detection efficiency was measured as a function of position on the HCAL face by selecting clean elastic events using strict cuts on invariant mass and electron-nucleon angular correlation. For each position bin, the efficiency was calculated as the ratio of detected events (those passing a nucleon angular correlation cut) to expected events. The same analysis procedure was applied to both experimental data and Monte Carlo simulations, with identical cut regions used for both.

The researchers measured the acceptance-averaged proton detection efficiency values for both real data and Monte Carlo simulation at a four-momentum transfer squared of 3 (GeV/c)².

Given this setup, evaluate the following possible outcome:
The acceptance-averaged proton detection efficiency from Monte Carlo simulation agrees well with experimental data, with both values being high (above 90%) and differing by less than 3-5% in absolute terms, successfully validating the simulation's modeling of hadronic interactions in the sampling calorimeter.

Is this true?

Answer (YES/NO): YES